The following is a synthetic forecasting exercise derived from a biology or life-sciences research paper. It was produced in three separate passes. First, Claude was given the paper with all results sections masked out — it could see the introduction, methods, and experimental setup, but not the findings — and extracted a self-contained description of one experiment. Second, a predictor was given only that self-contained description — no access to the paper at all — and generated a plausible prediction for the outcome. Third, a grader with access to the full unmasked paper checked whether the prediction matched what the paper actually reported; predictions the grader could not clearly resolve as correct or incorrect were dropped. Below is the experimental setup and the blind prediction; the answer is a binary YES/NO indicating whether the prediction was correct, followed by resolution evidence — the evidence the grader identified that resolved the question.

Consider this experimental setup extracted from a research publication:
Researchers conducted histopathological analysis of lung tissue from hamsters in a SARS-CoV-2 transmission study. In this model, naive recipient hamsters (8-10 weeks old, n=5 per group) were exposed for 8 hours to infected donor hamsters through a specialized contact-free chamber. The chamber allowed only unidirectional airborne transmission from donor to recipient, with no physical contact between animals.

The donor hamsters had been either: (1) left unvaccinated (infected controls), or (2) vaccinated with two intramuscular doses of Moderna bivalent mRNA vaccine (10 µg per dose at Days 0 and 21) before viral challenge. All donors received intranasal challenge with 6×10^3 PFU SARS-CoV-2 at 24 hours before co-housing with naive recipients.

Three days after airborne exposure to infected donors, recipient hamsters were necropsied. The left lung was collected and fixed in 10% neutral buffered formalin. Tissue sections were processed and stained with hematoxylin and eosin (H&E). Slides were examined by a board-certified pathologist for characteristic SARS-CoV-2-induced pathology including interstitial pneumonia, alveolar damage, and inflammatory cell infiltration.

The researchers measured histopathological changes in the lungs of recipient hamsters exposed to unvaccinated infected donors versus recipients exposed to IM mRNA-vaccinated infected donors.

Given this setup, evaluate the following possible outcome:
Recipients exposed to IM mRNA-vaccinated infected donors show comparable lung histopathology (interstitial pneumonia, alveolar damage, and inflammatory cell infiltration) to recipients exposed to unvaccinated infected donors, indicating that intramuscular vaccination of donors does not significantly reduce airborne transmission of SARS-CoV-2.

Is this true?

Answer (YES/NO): NO